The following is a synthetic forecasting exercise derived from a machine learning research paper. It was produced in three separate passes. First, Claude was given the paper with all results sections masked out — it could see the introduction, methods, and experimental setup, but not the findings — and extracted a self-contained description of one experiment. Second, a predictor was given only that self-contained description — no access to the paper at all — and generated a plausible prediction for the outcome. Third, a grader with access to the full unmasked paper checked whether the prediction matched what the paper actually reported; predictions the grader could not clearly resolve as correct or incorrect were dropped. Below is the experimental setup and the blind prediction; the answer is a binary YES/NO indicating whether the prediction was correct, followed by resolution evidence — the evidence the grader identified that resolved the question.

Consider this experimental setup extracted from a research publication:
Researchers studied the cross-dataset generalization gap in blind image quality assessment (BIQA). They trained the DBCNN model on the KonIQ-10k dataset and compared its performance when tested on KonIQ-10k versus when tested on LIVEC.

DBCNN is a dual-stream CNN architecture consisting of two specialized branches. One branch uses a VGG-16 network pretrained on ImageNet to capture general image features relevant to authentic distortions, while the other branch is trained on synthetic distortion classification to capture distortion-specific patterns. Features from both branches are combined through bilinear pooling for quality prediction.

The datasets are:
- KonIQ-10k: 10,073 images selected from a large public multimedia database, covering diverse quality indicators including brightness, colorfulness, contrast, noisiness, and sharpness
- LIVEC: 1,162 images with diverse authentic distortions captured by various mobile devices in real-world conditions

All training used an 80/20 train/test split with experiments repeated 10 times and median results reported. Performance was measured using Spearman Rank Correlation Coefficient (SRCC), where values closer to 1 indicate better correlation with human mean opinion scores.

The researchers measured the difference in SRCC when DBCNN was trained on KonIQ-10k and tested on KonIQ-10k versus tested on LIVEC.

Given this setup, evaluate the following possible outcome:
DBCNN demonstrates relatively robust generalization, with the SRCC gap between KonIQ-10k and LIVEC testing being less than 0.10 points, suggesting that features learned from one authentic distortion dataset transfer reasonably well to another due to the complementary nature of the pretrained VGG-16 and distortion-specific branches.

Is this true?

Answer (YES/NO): NO